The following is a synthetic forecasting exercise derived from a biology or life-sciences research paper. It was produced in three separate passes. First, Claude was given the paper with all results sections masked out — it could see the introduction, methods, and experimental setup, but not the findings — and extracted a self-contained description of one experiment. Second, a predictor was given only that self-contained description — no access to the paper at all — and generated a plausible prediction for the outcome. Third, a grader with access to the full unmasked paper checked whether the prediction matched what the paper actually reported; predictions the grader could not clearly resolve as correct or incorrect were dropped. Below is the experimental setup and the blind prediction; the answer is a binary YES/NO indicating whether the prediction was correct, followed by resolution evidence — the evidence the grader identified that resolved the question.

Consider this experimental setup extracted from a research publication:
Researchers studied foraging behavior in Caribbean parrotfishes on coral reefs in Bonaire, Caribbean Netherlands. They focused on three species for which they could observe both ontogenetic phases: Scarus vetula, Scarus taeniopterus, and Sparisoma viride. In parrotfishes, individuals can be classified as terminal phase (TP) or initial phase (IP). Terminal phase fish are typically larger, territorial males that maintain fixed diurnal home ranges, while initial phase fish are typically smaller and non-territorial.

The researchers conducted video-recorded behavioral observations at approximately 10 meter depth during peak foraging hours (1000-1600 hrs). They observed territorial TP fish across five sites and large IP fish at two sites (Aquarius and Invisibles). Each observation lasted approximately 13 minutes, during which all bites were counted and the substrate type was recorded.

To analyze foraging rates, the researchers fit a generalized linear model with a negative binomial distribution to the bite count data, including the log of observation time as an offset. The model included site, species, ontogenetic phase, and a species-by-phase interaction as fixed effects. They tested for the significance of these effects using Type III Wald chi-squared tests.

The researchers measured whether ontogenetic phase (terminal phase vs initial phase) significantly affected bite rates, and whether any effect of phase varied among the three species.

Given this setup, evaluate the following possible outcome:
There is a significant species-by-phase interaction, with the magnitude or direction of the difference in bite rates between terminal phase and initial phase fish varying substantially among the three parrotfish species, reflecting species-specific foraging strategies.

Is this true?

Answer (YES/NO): YES